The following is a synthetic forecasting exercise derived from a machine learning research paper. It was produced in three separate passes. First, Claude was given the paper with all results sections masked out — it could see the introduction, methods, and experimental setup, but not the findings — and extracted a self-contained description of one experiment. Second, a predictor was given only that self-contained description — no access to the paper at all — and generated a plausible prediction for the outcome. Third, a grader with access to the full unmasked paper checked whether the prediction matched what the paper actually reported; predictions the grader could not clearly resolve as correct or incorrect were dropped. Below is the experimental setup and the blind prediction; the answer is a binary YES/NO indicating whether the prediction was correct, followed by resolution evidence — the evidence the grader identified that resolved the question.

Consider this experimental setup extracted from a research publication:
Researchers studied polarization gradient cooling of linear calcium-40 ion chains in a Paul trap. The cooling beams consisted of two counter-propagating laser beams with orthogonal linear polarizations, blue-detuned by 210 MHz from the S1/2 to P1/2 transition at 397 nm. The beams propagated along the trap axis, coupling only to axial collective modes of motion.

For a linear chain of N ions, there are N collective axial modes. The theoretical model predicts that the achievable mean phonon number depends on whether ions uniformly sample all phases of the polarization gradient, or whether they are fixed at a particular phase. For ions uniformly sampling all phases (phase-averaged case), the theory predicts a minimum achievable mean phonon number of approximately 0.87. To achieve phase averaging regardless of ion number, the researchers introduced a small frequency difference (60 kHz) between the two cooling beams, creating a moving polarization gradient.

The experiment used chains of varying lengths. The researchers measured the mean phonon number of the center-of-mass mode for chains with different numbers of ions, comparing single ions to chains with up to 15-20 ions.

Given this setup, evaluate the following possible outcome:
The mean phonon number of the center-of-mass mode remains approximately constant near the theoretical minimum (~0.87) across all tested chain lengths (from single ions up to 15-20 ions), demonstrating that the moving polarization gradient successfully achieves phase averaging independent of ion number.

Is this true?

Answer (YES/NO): NO